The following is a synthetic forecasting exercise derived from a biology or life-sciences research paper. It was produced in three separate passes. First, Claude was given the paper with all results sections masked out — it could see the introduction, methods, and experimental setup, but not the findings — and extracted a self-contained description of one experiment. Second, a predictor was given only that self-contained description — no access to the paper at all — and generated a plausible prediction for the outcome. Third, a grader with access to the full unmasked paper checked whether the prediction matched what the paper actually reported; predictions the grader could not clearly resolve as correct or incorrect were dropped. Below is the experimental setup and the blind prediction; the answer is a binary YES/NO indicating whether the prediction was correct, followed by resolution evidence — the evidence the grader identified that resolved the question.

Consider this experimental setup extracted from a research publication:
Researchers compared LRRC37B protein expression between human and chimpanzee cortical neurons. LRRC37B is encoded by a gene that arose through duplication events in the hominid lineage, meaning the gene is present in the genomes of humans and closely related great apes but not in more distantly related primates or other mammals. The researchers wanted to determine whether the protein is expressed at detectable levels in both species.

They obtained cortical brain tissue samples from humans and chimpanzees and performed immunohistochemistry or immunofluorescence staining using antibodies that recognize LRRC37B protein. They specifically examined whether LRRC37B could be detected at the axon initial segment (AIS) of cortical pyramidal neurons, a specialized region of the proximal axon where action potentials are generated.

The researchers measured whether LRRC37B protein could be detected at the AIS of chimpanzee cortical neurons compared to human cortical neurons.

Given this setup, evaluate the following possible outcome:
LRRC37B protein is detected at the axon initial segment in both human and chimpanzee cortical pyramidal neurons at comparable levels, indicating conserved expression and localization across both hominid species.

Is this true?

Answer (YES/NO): NO